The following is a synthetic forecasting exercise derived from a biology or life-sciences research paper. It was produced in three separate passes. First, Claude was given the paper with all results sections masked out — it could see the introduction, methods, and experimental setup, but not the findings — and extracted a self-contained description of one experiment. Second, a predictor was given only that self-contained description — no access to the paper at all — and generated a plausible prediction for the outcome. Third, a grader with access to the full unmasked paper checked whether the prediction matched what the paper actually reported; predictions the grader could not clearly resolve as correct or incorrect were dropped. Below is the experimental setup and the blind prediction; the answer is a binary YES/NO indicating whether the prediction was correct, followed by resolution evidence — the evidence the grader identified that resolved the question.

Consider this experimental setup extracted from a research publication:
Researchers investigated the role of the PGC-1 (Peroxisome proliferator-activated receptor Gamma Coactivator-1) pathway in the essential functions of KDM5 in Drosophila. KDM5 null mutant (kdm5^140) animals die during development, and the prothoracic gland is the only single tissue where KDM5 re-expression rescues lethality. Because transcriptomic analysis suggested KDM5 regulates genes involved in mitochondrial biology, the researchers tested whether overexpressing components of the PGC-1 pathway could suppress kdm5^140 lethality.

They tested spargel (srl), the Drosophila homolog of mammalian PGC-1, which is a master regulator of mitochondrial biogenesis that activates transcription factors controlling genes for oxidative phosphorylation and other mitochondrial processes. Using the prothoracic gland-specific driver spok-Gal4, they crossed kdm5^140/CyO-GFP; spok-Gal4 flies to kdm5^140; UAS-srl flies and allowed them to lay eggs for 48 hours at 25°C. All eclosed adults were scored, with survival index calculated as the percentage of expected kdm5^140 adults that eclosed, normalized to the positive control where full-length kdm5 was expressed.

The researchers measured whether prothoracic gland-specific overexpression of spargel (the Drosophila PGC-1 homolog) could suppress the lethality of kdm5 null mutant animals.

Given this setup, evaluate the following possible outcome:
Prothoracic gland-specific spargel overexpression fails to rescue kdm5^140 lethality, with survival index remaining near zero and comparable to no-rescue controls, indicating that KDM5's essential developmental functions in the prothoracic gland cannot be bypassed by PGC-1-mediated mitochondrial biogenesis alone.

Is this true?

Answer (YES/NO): YES